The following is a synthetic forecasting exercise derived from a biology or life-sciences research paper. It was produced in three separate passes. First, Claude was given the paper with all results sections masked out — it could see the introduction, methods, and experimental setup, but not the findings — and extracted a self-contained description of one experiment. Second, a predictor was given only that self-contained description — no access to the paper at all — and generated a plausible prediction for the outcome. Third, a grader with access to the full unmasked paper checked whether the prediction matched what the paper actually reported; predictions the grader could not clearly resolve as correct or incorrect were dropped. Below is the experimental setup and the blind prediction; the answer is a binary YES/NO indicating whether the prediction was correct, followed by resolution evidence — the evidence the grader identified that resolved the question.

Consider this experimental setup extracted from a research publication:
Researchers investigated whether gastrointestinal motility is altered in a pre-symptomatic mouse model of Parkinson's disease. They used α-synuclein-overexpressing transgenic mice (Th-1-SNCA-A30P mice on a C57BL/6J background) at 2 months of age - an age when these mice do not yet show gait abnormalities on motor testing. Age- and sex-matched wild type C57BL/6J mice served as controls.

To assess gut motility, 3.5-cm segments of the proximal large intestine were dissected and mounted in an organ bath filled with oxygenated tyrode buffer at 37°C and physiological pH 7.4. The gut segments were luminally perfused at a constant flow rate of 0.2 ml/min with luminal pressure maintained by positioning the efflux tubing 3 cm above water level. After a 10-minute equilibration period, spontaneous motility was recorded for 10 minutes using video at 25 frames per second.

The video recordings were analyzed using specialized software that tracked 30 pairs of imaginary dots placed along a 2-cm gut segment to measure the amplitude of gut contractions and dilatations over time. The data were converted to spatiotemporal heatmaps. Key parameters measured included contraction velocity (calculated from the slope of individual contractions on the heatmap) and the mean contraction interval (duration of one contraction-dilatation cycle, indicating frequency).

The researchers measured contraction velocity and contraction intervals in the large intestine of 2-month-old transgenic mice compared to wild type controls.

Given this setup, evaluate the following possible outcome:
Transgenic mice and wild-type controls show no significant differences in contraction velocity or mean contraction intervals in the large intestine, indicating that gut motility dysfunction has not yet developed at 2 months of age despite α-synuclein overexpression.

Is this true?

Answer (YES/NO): NO